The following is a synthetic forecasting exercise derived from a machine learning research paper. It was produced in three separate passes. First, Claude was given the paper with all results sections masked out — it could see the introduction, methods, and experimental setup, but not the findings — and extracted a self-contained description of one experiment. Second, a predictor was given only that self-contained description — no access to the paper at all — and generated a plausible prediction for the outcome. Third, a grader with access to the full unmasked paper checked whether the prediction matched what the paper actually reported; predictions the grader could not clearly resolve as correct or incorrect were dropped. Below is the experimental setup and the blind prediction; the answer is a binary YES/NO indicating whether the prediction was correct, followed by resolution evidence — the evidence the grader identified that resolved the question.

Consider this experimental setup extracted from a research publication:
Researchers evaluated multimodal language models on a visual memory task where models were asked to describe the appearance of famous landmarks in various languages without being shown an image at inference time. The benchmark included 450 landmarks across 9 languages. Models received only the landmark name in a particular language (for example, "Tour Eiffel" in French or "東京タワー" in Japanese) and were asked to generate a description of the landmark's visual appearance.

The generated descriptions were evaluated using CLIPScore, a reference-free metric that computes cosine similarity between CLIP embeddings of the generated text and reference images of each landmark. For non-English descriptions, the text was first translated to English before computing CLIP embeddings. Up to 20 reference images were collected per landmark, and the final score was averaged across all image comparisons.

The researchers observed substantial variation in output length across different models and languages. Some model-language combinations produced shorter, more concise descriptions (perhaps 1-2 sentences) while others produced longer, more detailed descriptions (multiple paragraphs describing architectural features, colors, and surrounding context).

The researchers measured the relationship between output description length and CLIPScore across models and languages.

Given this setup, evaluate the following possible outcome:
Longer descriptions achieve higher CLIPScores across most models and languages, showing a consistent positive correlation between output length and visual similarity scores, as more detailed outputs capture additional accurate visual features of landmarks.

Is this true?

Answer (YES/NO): YES